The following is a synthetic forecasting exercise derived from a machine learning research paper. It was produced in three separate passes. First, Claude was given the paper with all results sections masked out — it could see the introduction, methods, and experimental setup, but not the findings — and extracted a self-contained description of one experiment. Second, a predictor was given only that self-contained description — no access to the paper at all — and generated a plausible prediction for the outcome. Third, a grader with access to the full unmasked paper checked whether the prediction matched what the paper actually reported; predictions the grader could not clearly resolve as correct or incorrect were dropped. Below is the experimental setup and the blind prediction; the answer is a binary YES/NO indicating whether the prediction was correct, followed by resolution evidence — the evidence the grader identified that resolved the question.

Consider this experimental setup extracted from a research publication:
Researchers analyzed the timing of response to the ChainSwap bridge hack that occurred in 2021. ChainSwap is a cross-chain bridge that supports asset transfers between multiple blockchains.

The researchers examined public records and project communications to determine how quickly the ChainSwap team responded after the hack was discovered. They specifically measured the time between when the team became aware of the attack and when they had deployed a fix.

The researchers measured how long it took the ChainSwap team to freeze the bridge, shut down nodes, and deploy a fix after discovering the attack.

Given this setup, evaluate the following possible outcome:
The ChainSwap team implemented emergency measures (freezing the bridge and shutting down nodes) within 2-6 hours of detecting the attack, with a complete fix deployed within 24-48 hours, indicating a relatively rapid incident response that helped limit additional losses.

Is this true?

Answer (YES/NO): NO